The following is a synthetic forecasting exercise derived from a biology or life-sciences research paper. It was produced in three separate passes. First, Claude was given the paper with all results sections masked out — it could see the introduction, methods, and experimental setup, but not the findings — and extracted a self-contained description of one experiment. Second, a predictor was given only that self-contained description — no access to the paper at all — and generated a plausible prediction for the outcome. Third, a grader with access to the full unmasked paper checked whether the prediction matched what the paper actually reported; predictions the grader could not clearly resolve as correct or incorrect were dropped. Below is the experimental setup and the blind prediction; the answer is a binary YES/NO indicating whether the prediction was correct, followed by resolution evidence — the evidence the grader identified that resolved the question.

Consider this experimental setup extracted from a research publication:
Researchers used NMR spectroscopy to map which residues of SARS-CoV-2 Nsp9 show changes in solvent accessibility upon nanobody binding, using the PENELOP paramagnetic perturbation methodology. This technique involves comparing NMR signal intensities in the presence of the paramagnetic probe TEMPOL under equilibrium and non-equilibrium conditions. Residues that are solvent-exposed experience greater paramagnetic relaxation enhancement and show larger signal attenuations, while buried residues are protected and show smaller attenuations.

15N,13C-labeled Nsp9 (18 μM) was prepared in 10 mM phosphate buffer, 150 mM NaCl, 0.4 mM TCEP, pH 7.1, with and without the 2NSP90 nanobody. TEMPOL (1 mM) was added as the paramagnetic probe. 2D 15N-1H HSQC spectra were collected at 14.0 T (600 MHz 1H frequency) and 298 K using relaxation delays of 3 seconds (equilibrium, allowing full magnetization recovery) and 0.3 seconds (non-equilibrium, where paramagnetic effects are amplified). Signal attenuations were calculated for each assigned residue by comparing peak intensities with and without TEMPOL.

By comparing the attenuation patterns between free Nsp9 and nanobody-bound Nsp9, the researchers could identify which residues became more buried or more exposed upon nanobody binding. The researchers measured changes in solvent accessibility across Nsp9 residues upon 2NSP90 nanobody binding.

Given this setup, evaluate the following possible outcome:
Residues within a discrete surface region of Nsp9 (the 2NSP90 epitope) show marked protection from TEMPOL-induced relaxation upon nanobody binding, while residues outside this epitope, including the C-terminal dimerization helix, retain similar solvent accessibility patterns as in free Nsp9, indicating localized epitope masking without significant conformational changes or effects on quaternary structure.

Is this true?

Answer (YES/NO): NO